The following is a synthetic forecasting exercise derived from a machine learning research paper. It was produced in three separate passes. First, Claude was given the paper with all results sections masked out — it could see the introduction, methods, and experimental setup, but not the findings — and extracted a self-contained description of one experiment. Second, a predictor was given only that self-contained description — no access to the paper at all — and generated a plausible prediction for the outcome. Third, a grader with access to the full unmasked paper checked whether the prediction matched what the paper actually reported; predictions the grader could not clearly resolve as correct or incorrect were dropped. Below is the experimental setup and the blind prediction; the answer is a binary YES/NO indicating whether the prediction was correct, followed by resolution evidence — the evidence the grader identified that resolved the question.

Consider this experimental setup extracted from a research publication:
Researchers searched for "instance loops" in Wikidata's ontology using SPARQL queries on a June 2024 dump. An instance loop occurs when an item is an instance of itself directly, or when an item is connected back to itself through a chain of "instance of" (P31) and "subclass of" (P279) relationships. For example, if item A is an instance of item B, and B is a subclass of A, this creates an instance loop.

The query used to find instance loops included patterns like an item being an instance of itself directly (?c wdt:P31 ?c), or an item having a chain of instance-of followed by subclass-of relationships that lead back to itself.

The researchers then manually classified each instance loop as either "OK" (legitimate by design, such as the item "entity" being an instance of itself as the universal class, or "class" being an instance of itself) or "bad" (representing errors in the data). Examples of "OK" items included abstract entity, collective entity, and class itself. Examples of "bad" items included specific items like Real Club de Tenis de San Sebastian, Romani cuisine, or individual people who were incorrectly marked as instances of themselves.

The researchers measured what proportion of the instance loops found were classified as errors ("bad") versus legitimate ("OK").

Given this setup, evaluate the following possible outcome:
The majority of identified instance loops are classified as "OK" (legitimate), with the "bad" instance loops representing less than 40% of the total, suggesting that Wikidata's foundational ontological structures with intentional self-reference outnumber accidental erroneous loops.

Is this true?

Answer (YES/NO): NO